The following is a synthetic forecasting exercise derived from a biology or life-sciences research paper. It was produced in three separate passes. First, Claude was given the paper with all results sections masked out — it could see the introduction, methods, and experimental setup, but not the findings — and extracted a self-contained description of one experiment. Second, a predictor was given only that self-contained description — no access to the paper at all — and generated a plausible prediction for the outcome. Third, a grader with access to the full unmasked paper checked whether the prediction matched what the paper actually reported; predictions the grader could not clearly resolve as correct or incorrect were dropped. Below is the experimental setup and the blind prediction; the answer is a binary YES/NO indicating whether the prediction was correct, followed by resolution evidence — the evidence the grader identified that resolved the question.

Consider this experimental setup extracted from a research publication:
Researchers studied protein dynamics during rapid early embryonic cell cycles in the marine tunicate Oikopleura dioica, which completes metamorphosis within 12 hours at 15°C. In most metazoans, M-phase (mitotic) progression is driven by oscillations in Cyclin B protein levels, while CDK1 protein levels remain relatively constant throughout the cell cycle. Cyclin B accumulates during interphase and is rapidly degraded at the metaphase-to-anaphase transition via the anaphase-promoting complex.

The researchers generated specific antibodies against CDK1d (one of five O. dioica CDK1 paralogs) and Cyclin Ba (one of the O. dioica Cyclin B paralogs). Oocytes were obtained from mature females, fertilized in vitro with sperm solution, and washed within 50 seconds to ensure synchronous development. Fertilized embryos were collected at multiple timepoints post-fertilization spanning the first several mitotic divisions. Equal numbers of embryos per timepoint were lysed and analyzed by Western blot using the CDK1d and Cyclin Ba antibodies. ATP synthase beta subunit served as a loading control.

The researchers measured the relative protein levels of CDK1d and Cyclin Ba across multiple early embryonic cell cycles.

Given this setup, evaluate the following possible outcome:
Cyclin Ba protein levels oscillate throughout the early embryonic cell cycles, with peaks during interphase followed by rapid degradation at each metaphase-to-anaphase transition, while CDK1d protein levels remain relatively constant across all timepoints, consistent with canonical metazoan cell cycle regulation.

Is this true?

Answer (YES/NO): NO